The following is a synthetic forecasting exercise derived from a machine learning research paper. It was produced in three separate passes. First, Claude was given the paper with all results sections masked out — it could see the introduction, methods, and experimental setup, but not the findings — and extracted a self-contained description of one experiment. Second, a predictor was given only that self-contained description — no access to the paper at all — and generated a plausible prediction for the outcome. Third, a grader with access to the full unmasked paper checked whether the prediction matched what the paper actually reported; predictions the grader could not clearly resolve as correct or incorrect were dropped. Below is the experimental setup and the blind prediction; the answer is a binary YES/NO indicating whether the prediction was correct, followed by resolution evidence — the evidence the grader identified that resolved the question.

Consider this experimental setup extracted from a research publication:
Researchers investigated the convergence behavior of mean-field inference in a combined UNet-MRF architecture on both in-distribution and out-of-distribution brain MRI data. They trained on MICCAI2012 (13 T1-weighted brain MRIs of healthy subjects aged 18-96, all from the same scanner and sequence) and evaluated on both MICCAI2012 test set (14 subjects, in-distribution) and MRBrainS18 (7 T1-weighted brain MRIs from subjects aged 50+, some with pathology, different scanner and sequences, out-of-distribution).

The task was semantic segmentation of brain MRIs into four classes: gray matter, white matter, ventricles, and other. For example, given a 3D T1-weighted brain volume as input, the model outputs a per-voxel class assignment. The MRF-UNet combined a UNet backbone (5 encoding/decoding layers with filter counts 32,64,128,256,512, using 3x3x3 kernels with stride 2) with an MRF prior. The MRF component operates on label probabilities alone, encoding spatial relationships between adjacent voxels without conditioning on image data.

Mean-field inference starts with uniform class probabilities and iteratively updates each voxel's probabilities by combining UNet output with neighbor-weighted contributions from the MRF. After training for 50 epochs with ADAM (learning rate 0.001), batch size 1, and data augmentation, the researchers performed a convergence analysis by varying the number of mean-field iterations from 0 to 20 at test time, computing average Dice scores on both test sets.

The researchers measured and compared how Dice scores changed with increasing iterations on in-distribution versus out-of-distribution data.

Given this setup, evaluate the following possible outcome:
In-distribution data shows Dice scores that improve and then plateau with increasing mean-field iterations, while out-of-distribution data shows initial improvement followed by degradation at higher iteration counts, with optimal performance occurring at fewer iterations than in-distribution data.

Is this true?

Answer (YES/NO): NO